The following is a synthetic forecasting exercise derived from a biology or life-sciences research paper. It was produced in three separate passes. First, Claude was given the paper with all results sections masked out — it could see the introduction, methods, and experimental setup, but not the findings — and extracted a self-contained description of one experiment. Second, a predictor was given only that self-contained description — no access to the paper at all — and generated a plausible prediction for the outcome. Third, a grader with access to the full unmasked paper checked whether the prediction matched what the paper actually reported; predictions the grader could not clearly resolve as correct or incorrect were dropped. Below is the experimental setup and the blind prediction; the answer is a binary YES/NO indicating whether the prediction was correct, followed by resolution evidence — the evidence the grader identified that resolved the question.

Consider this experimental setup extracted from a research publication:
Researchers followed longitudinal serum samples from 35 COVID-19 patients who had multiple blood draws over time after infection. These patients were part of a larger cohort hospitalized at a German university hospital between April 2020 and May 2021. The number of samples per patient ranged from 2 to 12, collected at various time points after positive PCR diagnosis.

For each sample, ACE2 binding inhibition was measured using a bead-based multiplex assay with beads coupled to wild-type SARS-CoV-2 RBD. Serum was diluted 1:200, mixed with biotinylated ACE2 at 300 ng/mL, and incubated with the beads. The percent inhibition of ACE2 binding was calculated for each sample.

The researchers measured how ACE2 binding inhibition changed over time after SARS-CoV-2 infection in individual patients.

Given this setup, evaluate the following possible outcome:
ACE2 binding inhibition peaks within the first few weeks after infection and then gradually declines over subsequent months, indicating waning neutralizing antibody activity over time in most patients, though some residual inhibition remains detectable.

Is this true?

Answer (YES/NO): YES